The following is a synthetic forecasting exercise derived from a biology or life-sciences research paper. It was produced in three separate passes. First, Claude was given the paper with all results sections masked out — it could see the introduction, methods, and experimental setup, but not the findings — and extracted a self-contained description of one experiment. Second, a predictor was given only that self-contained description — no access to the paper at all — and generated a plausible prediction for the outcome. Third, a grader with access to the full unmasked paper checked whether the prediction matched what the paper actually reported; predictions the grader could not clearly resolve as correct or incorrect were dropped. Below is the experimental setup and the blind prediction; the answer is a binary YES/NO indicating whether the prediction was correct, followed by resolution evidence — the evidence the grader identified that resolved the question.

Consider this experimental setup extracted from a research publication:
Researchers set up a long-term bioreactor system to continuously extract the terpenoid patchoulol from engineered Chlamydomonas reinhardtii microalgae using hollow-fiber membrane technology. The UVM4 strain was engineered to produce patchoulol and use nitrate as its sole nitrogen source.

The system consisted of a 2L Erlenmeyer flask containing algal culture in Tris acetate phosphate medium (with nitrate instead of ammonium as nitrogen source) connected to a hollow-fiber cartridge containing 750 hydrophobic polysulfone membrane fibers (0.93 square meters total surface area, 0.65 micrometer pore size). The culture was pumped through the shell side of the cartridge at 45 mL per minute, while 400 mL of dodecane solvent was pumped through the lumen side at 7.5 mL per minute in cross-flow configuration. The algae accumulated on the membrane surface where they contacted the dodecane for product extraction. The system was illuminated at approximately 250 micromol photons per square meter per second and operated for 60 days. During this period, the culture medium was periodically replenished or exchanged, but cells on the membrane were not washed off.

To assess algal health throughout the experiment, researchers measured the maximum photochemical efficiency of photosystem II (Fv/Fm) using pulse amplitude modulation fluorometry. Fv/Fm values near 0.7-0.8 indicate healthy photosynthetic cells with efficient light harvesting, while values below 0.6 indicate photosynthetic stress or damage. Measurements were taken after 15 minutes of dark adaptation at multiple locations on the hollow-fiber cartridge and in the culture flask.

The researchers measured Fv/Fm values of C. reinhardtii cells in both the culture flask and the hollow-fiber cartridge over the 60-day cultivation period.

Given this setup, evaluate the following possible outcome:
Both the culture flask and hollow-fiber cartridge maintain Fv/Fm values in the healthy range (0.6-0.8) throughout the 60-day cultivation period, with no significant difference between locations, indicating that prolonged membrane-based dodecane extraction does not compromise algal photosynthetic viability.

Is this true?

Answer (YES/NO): NO